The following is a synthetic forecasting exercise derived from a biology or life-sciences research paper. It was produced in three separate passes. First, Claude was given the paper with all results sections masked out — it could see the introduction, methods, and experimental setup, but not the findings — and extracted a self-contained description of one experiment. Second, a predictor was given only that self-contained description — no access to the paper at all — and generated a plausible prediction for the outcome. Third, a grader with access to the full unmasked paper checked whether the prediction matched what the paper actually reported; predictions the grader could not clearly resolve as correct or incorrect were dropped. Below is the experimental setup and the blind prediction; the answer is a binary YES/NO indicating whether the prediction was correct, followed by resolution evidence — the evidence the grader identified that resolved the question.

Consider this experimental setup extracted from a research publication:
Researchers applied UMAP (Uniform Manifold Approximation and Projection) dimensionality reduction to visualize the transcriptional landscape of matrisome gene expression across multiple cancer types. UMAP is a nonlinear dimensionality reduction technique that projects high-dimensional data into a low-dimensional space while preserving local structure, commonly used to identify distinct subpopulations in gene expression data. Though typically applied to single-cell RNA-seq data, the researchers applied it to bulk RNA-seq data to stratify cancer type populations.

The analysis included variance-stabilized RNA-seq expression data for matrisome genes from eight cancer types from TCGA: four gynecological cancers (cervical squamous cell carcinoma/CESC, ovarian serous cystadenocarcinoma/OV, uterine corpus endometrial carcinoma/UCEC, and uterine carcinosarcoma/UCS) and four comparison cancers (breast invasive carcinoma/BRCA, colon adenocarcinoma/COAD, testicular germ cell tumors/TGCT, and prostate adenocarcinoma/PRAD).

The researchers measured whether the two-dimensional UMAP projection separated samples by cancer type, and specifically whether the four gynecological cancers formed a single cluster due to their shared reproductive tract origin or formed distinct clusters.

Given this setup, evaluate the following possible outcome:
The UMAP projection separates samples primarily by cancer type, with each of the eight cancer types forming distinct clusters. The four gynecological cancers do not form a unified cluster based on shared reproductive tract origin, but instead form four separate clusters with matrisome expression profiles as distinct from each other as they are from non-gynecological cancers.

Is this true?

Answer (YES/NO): NO